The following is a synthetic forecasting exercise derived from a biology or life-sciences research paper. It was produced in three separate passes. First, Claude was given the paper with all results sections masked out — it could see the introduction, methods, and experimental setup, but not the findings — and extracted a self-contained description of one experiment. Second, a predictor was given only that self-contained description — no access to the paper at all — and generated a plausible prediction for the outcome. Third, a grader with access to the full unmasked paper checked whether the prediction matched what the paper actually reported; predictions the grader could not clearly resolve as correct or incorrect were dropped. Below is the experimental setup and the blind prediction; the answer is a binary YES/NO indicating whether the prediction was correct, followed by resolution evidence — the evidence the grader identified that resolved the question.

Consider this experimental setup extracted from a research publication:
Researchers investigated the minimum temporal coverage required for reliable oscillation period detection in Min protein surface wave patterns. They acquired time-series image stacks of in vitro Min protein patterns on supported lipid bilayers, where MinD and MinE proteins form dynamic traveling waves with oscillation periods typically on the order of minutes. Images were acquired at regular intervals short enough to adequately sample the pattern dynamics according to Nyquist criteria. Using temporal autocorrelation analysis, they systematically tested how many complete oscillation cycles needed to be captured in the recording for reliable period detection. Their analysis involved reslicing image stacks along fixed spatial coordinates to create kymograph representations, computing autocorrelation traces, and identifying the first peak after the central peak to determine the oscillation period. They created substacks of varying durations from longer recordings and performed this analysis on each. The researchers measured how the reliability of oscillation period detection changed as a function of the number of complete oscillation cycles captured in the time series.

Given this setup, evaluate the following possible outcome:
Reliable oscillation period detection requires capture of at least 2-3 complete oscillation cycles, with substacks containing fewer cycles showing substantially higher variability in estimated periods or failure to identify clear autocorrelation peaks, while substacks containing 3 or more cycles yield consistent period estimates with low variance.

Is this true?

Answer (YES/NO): YES